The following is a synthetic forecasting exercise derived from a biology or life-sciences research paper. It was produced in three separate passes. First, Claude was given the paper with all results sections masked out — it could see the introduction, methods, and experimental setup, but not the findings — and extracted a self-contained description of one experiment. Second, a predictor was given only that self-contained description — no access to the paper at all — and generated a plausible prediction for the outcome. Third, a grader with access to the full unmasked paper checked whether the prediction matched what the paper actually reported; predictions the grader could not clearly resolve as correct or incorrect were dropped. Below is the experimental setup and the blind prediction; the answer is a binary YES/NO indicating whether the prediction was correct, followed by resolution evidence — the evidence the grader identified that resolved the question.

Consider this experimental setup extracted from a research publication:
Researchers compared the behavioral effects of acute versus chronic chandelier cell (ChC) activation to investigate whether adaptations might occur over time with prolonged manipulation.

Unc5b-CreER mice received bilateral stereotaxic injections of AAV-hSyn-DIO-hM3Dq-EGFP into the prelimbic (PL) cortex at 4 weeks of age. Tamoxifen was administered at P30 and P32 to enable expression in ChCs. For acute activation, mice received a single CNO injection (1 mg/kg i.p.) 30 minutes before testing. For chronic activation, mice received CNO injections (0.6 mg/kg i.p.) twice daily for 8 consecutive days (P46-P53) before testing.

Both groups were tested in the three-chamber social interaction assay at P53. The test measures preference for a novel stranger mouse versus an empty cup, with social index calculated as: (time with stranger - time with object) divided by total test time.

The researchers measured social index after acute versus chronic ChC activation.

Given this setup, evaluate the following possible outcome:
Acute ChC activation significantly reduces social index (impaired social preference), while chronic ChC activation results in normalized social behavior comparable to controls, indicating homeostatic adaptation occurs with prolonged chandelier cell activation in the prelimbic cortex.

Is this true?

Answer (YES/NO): NO